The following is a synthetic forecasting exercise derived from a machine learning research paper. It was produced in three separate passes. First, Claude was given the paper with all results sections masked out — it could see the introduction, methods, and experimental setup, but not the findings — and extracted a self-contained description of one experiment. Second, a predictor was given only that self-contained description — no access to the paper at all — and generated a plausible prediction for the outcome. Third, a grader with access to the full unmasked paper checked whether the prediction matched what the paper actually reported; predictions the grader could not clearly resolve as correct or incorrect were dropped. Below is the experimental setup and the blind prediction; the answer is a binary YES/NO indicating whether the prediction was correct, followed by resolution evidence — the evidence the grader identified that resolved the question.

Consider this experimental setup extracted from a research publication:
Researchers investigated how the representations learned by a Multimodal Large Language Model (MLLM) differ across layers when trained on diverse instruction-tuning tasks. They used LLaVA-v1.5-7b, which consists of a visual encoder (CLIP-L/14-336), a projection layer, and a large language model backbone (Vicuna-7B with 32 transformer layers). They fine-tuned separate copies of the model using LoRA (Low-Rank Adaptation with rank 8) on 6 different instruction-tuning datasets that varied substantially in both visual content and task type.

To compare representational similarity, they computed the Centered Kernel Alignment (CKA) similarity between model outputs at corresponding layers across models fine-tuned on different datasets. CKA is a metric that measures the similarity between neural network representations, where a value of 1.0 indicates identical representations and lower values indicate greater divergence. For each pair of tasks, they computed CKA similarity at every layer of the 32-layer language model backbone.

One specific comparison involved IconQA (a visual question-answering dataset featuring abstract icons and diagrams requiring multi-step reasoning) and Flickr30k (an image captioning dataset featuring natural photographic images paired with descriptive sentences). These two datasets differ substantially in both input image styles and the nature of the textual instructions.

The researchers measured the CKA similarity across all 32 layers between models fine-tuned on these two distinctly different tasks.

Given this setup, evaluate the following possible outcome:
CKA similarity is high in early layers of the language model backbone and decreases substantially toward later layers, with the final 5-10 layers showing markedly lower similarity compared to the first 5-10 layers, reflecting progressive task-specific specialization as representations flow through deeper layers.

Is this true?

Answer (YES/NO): NO